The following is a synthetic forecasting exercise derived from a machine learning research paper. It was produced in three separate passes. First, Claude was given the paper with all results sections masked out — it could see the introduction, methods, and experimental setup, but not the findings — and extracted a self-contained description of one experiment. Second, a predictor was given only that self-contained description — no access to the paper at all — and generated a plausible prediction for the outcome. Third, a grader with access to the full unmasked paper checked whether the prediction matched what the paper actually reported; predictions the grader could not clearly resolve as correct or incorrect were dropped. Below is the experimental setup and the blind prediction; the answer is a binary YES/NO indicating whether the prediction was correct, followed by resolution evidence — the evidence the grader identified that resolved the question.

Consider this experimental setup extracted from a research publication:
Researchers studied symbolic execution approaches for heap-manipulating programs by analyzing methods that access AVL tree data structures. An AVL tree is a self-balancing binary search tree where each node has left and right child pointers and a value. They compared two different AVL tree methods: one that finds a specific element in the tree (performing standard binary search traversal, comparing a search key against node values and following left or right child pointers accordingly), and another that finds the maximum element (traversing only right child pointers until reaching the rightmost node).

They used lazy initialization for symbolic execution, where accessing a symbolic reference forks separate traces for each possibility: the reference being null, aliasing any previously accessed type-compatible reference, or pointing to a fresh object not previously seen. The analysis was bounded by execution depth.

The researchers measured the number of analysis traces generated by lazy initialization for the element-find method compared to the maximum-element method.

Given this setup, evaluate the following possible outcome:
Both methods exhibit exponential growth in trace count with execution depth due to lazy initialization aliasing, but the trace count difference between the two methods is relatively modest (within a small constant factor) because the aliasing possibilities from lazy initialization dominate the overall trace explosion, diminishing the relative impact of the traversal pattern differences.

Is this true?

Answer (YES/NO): NO